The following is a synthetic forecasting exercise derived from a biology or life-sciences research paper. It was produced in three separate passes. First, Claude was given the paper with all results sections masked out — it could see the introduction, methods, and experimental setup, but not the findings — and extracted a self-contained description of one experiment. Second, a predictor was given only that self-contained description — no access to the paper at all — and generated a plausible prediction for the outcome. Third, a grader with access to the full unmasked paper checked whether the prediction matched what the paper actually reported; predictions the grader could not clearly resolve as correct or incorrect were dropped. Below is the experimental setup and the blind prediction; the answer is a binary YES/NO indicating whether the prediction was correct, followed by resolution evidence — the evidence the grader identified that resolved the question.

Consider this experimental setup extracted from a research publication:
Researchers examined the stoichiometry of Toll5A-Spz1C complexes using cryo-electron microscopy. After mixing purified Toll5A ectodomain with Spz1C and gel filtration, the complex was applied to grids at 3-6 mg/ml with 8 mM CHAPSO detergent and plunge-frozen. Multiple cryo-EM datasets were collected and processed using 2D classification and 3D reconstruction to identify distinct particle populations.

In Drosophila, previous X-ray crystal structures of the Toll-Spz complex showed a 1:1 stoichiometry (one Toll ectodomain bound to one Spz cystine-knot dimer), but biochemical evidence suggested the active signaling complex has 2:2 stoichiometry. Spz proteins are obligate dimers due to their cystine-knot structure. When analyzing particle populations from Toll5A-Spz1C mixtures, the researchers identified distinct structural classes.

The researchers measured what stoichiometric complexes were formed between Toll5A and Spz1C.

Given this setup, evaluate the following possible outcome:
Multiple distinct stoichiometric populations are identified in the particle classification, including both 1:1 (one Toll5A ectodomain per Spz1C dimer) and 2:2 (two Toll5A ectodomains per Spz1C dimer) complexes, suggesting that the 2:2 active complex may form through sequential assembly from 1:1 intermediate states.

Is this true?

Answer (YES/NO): NO